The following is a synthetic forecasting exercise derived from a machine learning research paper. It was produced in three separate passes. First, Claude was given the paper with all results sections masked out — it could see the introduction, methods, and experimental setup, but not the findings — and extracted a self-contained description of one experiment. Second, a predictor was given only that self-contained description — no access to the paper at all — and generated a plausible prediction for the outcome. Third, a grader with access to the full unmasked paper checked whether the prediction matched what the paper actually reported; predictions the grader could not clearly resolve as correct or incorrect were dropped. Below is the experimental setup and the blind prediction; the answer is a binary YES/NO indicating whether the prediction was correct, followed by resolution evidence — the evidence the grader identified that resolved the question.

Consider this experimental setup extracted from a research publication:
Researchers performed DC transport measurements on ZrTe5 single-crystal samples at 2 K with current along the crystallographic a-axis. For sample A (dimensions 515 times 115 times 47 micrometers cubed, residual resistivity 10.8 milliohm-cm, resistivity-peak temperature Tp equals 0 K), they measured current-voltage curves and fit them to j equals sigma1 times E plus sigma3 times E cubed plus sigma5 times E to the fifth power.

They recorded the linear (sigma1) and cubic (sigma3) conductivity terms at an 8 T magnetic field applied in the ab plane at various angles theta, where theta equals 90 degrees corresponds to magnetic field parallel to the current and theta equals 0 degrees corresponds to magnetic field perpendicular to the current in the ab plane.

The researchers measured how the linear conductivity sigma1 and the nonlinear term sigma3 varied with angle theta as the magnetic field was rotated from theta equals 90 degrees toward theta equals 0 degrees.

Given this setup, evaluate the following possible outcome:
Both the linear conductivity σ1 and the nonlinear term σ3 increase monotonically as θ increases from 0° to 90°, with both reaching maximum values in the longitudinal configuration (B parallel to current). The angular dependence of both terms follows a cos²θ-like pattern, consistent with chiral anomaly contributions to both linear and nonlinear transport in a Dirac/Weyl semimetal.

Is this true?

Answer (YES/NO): NO